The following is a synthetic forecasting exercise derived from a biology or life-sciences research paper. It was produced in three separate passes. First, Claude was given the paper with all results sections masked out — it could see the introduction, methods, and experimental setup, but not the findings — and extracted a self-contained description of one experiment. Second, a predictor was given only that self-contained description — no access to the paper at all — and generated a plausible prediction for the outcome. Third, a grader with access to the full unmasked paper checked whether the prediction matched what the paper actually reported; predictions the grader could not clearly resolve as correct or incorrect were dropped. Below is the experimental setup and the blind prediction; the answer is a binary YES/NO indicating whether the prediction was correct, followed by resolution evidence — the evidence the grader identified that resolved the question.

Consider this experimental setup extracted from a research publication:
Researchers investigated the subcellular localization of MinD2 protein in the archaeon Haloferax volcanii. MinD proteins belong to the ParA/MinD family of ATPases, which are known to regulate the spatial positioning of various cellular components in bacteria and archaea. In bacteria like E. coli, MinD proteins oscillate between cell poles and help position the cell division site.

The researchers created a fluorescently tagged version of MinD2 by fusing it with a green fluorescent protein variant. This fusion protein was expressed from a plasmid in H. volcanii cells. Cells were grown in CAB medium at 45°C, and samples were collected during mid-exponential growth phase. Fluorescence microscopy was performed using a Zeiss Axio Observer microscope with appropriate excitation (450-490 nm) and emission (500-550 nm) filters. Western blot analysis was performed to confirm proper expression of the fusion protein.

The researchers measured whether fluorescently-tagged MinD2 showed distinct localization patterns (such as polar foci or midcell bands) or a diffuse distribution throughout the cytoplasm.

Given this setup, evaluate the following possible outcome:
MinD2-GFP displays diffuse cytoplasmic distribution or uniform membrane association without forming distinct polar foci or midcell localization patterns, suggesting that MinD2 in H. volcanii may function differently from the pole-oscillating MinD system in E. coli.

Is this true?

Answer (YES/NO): YES